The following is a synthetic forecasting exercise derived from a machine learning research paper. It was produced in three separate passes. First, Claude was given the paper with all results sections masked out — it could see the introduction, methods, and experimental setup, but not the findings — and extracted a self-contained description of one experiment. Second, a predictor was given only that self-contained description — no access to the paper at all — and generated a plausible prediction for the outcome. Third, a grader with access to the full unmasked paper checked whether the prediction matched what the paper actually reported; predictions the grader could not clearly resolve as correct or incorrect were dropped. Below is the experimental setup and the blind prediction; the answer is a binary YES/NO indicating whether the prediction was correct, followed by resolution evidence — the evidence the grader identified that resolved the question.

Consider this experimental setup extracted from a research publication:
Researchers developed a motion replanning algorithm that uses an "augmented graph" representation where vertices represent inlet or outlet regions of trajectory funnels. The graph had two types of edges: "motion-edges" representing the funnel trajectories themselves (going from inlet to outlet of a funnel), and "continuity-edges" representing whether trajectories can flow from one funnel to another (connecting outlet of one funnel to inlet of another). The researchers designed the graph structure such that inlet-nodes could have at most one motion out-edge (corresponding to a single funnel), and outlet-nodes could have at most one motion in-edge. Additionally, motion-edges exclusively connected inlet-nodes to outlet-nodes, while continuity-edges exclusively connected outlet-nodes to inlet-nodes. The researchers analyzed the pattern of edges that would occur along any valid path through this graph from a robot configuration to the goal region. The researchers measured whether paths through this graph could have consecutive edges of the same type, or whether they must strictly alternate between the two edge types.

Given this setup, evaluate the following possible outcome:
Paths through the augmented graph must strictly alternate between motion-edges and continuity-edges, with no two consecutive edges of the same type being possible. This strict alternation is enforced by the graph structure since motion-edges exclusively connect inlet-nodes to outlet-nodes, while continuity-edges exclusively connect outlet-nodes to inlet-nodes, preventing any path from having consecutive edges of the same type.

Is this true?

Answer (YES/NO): YES